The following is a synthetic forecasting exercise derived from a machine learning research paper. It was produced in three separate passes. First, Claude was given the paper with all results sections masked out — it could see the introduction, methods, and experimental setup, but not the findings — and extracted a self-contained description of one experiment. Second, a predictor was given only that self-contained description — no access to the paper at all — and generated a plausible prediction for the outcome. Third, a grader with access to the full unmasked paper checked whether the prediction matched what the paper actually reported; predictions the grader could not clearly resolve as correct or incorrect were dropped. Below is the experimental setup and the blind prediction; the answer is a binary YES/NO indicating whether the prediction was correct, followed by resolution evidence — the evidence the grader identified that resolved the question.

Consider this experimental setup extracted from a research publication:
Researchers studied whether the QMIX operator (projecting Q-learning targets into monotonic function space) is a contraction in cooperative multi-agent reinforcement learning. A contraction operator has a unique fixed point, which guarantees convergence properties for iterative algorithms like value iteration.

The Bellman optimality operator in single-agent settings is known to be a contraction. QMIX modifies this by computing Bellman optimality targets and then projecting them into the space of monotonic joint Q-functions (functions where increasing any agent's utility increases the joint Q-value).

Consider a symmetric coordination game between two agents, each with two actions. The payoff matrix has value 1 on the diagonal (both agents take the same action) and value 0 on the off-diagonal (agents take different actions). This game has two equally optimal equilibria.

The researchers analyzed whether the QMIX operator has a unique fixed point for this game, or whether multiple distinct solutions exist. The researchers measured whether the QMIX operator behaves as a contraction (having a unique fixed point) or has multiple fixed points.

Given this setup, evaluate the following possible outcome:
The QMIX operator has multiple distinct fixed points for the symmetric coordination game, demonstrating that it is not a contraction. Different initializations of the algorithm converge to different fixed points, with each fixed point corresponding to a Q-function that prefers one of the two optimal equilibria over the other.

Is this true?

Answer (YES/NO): YES